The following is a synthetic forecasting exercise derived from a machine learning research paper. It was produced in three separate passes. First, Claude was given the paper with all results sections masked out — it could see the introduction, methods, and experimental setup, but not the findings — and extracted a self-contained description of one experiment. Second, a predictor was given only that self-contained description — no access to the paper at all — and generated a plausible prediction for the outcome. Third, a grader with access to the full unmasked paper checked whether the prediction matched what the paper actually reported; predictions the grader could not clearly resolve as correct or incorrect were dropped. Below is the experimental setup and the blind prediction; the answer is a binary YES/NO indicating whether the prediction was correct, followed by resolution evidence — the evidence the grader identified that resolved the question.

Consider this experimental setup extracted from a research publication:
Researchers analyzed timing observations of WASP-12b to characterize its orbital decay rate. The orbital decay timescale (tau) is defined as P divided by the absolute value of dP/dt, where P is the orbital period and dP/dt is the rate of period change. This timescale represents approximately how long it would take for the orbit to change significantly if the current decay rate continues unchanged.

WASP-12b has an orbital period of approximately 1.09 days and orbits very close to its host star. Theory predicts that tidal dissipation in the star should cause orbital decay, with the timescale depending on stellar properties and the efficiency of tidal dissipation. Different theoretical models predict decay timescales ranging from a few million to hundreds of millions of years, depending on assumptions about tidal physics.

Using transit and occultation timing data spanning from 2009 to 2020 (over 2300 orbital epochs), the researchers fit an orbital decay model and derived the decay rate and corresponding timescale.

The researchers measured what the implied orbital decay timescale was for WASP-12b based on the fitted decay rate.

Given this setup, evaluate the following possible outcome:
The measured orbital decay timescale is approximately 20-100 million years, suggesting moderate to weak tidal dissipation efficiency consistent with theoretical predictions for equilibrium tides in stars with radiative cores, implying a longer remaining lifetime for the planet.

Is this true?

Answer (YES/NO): NO